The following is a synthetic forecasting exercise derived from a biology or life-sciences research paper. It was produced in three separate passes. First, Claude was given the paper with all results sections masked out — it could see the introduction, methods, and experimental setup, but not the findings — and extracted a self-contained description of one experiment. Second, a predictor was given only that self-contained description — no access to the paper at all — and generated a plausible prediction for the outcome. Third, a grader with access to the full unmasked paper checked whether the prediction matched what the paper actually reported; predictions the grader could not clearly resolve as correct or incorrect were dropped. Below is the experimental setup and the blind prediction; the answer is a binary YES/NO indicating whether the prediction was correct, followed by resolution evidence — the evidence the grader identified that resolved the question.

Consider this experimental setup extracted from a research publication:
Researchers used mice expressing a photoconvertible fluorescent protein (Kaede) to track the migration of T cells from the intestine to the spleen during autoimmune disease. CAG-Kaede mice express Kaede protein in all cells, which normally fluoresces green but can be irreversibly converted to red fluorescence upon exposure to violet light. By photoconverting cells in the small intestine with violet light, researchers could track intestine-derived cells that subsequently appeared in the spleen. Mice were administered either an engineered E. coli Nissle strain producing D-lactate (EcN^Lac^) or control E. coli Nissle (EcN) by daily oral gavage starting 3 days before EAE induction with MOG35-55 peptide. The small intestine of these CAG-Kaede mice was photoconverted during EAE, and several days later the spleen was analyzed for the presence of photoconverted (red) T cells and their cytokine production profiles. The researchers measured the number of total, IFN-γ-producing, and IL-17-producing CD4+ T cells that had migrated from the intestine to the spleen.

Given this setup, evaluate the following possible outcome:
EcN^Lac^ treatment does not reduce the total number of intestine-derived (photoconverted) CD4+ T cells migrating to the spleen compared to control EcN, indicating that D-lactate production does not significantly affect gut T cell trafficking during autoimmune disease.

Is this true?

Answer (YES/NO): YES